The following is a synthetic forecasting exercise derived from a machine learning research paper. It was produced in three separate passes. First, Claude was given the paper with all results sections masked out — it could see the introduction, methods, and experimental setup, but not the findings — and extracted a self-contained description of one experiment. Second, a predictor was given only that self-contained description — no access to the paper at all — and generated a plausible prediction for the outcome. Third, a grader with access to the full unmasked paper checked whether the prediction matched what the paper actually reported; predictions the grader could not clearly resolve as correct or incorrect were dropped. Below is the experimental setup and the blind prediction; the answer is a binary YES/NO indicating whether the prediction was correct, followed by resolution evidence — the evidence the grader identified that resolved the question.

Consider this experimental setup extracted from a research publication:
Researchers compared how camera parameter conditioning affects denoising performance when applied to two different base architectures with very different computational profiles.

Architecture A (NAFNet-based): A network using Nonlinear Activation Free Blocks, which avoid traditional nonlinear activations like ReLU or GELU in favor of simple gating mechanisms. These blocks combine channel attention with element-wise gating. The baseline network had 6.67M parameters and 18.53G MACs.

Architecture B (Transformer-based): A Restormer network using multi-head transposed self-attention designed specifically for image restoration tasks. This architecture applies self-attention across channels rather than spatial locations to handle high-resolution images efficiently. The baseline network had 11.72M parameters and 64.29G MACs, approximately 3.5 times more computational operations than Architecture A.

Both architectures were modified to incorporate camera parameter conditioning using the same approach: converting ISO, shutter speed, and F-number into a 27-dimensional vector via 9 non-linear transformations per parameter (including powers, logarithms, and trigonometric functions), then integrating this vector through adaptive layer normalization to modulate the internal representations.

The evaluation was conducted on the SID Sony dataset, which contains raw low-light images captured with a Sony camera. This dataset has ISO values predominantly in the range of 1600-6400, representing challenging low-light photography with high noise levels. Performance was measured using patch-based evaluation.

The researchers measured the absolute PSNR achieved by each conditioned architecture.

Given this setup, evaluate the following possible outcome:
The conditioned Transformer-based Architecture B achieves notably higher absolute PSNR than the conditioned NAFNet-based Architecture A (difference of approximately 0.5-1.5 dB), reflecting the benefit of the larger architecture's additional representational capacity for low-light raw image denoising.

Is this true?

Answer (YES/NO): NO